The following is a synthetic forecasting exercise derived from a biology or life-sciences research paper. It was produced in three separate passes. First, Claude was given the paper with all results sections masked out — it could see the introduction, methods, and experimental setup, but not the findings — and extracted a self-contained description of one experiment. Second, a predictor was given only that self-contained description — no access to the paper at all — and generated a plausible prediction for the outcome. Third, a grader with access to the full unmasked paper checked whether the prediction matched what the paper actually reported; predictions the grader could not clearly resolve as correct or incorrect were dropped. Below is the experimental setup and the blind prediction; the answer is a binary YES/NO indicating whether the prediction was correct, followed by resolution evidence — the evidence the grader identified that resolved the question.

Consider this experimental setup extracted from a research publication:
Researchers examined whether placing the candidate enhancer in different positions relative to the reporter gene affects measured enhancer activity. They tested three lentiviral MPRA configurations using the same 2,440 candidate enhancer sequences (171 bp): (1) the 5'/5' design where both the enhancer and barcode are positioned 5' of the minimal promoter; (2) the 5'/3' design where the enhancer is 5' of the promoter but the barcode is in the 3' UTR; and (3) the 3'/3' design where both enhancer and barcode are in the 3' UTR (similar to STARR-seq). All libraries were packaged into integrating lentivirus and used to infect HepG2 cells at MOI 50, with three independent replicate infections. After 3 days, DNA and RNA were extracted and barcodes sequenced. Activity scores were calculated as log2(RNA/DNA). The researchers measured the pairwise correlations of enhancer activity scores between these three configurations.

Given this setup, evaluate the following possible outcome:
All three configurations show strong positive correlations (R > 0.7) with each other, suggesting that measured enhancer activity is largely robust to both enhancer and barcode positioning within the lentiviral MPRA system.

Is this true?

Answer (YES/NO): NO